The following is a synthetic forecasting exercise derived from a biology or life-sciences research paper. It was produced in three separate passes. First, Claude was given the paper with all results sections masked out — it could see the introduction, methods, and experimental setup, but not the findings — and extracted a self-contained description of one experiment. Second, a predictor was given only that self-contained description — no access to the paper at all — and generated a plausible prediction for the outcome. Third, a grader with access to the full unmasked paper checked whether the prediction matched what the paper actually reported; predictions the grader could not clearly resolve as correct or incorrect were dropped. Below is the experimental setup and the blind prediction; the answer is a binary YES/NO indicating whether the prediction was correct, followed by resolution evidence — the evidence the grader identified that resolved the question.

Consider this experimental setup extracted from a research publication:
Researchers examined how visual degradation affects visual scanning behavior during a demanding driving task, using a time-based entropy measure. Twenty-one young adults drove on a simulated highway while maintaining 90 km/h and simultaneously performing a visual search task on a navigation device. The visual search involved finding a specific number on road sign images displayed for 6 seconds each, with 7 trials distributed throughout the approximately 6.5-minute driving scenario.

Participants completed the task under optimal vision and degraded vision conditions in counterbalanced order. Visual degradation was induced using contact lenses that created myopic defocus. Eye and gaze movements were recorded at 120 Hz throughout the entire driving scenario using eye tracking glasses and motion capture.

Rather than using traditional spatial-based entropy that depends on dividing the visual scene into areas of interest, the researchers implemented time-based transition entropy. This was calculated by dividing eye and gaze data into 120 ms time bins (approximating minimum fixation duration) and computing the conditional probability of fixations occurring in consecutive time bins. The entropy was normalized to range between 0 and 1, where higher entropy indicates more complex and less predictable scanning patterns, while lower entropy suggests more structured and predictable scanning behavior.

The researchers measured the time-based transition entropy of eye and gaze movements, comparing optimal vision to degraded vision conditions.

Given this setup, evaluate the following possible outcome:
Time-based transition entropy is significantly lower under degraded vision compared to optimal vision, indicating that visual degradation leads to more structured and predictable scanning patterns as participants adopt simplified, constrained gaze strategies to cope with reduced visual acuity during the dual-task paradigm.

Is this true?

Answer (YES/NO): YES